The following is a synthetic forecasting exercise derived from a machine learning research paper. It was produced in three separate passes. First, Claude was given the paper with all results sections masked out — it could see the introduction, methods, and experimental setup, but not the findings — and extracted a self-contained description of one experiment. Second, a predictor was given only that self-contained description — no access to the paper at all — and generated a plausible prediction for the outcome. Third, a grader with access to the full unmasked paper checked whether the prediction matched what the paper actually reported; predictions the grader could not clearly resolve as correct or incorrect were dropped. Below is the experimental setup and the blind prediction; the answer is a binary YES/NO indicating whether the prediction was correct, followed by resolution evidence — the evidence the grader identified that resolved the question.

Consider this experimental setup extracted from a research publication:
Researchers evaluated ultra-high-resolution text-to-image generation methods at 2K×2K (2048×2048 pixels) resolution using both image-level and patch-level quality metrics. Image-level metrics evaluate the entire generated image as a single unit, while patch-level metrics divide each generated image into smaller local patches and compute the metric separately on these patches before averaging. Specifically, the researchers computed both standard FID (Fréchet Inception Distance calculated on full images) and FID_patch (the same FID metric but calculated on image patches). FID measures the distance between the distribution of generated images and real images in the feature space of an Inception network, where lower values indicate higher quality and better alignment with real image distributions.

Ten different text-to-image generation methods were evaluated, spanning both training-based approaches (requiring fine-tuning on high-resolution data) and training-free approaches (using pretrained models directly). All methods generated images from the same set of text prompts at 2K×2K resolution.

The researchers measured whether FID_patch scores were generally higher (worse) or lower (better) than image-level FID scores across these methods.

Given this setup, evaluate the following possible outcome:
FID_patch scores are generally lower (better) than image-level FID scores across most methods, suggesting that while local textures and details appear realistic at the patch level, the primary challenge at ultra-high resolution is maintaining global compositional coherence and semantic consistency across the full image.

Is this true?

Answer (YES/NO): YES